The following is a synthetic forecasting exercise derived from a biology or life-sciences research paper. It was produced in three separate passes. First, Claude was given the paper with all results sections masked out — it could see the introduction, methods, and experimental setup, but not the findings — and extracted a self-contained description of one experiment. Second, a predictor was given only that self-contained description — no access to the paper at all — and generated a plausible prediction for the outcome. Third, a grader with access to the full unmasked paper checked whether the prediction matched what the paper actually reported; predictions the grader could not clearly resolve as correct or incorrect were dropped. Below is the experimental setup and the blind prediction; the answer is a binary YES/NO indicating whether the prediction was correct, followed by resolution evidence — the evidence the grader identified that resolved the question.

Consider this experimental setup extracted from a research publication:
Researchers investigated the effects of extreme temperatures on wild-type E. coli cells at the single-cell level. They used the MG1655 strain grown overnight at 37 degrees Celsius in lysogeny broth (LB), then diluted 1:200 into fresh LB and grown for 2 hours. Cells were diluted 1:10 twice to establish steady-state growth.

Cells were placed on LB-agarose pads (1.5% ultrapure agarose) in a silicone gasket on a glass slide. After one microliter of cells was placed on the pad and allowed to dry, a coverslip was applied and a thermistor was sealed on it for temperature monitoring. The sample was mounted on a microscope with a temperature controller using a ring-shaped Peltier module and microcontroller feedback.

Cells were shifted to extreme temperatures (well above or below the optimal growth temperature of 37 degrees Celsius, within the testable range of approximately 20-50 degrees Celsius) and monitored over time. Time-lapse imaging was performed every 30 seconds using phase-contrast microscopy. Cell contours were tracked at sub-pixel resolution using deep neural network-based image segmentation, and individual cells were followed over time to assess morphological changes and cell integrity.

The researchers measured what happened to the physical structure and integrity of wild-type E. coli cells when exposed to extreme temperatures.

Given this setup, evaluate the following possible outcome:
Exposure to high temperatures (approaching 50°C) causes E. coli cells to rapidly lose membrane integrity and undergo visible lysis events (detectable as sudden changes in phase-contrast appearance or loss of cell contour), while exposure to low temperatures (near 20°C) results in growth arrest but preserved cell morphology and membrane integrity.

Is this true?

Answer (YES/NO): NO